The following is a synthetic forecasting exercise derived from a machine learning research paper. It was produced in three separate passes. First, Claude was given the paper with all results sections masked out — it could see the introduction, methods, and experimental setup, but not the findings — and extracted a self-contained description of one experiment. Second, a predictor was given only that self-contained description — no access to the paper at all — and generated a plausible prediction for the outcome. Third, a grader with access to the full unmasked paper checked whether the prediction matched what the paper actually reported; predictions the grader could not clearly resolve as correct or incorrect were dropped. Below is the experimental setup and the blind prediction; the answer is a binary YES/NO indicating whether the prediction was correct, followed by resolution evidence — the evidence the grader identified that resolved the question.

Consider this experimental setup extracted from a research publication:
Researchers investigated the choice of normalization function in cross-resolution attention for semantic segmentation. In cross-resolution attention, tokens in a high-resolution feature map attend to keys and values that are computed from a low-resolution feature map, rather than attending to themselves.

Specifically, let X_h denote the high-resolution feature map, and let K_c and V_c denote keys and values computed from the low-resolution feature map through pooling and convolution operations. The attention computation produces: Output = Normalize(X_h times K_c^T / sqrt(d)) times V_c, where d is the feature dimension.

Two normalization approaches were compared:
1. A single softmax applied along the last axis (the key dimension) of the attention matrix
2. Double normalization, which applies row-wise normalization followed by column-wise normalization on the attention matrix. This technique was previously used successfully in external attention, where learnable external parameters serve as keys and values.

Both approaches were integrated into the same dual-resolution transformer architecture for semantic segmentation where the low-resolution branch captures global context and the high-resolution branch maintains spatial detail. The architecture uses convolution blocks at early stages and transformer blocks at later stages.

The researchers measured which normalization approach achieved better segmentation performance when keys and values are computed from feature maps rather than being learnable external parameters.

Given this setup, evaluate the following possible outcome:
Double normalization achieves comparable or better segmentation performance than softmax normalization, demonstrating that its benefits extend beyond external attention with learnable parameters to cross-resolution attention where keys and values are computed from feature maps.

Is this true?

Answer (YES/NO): NO